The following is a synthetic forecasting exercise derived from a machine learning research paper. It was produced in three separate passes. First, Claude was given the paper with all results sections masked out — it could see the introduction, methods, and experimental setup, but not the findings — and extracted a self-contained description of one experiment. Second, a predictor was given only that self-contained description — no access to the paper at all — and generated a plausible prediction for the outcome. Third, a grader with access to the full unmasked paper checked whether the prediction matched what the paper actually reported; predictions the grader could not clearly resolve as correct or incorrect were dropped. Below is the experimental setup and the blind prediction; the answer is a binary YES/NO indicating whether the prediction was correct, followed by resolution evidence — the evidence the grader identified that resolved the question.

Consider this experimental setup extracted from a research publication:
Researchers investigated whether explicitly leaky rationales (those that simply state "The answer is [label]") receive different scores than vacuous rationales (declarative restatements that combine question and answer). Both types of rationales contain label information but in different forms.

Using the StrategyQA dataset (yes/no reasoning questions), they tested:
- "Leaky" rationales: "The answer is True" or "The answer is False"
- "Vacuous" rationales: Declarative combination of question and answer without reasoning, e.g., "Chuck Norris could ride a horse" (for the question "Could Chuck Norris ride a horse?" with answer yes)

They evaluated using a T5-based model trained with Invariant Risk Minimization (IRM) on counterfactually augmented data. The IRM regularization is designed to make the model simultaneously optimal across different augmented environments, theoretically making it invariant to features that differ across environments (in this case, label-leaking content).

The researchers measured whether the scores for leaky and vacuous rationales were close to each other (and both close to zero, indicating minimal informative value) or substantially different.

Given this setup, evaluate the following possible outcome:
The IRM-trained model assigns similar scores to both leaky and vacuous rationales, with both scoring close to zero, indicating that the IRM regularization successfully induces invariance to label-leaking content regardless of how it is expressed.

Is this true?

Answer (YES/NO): YES